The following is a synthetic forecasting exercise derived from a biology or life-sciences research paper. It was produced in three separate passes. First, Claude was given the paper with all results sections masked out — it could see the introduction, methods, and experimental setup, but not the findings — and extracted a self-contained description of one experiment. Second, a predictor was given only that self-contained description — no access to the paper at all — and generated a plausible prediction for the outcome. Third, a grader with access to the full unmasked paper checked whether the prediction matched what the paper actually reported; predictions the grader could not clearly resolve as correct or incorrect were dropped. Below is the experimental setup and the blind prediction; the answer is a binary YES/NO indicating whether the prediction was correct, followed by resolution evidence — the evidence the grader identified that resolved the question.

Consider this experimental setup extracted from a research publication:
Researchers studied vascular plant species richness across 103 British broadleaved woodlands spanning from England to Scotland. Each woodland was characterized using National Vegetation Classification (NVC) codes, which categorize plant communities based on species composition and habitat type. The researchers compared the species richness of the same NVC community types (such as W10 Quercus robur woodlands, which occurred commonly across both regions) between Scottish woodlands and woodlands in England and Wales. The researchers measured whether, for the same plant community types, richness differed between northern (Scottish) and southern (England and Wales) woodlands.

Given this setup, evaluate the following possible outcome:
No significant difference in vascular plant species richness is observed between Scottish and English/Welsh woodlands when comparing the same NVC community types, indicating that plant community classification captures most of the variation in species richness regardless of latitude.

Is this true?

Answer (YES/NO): NO